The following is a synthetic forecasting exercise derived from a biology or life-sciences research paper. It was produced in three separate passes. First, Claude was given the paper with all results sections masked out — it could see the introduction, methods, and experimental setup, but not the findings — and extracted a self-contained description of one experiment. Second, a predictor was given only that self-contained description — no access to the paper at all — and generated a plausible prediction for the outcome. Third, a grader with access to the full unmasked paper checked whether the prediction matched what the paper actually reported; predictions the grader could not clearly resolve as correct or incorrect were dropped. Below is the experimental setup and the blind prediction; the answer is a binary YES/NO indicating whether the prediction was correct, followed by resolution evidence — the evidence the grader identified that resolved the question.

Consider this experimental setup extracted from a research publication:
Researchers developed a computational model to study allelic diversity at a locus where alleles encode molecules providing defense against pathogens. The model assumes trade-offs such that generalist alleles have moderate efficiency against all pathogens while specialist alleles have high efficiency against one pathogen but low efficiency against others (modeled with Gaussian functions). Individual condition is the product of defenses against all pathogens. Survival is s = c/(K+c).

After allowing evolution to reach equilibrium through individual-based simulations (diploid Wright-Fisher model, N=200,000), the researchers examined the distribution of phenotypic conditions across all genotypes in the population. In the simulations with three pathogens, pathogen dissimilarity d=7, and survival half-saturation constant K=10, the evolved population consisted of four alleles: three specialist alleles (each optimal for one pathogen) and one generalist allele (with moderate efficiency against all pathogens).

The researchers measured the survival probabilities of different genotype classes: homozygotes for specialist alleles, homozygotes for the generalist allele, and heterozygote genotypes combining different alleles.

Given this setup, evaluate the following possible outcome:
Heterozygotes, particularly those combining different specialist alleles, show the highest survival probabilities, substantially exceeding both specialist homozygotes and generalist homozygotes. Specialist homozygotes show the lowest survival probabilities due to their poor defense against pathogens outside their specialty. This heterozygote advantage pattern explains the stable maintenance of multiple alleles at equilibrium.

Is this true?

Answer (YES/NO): YES